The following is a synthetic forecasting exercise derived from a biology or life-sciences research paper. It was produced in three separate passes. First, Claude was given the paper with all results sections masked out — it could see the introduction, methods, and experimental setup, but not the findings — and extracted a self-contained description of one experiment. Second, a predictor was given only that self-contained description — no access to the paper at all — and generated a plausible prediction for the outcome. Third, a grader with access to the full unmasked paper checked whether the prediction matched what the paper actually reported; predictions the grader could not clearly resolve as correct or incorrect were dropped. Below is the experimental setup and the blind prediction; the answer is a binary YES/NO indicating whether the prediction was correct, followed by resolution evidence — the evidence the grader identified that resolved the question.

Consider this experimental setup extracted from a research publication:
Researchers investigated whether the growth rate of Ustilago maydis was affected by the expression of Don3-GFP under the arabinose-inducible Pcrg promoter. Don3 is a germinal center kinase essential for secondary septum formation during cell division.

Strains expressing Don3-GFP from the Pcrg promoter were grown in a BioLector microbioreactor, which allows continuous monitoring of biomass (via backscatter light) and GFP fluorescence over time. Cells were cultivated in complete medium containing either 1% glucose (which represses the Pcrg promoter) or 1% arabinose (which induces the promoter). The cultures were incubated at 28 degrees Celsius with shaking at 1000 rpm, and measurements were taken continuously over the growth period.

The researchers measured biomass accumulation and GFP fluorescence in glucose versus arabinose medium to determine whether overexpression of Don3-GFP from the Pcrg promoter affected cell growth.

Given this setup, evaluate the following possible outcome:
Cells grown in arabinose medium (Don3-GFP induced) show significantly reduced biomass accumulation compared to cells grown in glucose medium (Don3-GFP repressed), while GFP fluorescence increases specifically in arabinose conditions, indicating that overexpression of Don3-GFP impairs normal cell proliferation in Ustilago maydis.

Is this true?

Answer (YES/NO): NO